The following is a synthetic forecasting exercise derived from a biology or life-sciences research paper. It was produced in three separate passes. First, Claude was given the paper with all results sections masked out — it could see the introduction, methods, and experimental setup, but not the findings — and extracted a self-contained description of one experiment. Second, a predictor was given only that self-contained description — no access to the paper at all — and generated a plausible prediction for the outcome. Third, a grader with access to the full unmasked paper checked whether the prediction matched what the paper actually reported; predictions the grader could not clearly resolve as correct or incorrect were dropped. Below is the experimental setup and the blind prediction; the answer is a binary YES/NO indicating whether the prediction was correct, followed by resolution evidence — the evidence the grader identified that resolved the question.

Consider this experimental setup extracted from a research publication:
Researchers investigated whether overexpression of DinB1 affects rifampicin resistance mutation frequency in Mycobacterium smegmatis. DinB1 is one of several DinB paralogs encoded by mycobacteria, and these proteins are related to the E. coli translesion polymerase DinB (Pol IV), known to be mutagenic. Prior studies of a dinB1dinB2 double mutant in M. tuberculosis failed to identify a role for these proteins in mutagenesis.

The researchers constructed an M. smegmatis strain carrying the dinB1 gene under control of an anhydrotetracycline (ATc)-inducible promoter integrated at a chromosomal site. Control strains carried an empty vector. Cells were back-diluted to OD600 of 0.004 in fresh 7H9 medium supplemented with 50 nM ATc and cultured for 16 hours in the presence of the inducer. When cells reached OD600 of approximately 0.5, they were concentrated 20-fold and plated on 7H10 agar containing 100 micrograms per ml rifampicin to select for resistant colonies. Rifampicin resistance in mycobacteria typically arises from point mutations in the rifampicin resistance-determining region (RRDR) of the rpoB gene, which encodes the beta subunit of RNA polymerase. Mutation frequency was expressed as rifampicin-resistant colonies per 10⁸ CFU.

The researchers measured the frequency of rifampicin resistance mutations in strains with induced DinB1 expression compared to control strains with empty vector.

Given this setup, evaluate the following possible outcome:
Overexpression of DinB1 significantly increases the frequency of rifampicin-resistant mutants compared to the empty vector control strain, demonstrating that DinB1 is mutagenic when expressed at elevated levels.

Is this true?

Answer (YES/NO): YES